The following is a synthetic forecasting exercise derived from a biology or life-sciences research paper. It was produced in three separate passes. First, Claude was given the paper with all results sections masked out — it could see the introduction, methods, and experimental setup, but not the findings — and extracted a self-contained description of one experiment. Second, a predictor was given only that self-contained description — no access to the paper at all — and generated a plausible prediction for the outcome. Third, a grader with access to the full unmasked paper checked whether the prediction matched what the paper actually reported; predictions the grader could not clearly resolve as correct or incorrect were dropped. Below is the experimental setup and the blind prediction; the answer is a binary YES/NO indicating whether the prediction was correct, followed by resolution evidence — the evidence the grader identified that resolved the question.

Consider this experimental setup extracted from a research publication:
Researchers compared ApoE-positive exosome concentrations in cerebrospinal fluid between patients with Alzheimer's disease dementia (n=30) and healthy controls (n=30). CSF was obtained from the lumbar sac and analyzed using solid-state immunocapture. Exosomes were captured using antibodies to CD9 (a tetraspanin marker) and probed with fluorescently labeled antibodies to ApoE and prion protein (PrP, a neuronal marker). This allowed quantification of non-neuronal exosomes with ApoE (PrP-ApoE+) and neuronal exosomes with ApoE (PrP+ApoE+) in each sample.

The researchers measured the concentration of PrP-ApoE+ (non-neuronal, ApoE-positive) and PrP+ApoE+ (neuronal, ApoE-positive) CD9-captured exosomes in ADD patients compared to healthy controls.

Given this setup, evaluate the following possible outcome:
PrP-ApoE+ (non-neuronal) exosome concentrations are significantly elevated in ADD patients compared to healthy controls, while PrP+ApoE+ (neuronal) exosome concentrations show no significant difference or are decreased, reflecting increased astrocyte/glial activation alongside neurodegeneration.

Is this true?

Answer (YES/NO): NO